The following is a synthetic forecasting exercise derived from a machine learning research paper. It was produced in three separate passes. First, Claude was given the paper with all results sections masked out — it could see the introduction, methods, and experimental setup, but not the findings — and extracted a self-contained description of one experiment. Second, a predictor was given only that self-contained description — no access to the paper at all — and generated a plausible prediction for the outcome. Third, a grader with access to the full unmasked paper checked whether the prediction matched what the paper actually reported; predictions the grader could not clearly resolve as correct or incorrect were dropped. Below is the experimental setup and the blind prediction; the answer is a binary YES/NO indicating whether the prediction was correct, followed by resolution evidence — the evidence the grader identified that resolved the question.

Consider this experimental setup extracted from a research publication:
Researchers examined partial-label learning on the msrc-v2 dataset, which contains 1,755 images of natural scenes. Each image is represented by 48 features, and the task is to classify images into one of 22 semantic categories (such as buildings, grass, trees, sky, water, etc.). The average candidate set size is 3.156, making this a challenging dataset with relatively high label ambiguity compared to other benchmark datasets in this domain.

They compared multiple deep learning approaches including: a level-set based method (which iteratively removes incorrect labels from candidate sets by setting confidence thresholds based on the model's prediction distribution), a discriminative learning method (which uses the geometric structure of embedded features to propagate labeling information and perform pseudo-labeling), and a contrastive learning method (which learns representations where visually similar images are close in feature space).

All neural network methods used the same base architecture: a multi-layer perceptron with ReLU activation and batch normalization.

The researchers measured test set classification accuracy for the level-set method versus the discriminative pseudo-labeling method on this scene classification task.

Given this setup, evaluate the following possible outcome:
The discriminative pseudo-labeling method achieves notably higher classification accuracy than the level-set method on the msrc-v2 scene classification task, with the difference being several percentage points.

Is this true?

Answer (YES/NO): NO